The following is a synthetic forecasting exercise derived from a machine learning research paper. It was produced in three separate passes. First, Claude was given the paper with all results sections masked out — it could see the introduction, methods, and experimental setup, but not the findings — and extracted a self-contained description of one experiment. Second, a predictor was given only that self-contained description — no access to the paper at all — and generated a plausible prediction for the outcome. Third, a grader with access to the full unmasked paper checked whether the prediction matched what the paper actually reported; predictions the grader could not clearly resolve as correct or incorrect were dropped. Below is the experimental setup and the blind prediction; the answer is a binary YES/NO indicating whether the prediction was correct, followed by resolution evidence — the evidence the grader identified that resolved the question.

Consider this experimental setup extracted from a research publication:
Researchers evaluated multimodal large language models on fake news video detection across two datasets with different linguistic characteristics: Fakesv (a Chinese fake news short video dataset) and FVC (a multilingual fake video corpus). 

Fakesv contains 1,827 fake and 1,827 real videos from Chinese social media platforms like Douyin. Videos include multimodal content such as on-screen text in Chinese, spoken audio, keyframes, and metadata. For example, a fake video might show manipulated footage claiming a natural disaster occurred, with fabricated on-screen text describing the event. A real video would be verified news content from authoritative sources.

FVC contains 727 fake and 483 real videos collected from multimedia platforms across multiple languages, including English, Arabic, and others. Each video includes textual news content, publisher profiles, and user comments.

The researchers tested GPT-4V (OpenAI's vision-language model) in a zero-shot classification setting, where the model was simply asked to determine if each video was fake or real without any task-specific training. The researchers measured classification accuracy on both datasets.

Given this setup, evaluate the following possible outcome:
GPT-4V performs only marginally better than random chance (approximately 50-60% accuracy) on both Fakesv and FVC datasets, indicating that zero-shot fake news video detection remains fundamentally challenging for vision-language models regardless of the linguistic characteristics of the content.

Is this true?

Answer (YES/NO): NO